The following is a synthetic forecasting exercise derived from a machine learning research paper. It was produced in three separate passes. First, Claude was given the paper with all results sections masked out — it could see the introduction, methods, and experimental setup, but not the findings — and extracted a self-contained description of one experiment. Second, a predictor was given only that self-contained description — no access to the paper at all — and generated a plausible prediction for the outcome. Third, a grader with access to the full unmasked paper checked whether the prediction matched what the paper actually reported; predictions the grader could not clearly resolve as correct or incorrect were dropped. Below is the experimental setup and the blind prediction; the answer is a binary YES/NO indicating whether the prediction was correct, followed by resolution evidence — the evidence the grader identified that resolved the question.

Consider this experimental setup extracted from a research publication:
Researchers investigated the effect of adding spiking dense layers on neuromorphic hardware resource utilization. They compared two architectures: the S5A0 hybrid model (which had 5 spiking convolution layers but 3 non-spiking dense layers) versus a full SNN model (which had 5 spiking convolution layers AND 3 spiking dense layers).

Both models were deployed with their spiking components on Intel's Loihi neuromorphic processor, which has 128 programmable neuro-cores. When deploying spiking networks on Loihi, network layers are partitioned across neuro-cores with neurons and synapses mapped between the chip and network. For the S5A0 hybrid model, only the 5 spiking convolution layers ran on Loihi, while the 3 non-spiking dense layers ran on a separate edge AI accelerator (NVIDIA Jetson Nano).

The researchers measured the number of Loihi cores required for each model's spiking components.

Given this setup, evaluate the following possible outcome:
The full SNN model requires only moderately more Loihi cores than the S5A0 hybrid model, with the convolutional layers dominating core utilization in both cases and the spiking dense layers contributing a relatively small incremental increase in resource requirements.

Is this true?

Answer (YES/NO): NO